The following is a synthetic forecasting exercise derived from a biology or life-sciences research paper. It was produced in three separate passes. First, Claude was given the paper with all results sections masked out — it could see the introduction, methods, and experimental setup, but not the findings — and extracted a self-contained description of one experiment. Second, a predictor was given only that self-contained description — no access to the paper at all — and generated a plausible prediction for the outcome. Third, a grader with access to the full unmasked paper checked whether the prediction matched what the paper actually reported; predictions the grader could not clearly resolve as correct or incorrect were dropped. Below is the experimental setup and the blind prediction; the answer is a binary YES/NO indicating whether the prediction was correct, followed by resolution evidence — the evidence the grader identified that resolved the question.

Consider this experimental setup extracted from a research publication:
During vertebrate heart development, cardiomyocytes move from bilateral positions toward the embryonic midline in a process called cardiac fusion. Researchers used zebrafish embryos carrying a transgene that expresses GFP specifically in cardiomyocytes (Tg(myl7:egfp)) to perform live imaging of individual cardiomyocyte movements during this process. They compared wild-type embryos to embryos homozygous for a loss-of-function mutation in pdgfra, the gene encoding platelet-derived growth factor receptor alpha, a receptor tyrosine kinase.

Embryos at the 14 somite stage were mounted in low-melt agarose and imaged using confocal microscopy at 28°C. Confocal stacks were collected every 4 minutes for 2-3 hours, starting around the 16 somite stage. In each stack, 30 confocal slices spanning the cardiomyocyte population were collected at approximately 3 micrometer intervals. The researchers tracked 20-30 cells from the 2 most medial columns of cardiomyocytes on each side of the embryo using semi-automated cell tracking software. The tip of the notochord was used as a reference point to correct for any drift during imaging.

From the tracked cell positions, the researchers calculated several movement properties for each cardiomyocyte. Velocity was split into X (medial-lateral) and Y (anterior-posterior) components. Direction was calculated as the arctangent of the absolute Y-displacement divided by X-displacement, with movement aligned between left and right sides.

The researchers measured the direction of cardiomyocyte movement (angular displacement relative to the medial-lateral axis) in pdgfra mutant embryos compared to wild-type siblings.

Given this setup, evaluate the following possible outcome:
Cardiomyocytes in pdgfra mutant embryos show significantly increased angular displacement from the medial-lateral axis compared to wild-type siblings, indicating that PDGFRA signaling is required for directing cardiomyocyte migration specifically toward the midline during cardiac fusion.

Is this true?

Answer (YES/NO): YES